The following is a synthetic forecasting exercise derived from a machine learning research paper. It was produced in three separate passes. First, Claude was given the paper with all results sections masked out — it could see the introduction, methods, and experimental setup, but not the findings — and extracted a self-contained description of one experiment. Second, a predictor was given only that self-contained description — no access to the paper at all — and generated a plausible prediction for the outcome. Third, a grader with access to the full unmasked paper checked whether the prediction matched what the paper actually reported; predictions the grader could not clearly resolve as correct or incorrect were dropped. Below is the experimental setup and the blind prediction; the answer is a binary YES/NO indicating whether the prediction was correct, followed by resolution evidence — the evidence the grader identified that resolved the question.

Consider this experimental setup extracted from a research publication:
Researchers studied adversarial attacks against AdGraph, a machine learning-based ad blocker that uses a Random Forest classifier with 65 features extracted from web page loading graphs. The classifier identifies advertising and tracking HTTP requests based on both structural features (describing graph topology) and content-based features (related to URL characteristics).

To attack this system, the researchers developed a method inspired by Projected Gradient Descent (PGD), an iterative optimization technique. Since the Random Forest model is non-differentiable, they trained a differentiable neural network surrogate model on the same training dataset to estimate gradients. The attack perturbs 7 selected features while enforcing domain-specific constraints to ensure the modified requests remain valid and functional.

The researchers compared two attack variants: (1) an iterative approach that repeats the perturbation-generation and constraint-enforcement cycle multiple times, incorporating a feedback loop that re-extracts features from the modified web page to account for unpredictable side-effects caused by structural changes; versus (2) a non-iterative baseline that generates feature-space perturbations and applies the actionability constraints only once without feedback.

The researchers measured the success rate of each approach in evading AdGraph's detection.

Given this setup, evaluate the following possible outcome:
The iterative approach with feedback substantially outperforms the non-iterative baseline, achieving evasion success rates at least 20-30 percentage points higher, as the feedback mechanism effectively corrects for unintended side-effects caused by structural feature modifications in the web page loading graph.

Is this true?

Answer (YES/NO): YES